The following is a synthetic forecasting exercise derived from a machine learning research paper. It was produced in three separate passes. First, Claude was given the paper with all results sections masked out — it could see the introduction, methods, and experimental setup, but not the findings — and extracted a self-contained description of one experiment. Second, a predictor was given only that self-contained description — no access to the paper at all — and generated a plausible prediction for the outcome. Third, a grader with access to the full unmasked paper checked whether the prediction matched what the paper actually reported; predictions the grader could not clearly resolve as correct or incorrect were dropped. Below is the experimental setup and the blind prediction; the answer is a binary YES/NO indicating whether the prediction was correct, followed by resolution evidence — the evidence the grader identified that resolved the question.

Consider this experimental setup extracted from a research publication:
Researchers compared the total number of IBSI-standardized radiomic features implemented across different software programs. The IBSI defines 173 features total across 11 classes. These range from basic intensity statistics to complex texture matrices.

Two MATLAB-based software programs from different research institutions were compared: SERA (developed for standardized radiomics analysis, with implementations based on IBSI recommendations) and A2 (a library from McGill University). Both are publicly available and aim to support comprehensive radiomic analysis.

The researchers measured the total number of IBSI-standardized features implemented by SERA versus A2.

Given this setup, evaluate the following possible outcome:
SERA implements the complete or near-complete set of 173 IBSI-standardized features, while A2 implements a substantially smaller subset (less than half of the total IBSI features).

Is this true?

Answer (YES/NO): NO